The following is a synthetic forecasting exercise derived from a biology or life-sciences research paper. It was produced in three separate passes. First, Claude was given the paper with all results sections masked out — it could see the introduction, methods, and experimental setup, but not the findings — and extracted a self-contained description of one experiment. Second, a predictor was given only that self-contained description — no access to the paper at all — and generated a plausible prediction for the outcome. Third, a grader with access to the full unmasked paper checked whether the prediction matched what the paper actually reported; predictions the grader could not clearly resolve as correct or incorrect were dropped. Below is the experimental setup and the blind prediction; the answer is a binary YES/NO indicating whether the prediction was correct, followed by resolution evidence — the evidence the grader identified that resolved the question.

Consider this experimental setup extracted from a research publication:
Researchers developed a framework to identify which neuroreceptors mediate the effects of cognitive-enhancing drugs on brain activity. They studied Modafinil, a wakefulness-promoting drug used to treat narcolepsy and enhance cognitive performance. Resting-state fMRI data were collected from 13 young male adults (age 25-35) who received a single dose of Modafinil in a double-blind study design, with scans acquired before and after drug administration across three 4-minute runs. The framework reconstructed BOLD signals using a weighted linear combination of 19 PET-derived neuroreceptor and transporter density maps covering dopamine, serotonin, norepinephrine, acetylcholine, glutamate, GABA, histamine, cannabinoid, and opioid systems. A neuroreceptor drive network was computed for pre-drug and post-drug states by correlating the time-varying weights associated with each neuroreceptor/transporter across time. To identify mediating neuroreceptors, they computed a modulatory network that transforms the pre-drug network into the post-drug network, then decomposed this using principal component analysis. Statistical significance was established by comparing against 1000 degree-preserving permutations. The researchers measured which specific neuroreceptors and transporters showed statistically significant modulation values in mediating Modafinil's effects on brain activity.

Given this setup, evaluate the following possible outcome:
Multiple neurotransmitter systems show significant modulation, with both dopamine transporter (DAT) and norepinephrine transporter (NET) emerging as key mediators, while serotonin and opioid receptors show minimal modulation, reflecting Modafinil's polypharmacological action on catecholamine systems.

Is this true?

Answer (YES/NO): NO